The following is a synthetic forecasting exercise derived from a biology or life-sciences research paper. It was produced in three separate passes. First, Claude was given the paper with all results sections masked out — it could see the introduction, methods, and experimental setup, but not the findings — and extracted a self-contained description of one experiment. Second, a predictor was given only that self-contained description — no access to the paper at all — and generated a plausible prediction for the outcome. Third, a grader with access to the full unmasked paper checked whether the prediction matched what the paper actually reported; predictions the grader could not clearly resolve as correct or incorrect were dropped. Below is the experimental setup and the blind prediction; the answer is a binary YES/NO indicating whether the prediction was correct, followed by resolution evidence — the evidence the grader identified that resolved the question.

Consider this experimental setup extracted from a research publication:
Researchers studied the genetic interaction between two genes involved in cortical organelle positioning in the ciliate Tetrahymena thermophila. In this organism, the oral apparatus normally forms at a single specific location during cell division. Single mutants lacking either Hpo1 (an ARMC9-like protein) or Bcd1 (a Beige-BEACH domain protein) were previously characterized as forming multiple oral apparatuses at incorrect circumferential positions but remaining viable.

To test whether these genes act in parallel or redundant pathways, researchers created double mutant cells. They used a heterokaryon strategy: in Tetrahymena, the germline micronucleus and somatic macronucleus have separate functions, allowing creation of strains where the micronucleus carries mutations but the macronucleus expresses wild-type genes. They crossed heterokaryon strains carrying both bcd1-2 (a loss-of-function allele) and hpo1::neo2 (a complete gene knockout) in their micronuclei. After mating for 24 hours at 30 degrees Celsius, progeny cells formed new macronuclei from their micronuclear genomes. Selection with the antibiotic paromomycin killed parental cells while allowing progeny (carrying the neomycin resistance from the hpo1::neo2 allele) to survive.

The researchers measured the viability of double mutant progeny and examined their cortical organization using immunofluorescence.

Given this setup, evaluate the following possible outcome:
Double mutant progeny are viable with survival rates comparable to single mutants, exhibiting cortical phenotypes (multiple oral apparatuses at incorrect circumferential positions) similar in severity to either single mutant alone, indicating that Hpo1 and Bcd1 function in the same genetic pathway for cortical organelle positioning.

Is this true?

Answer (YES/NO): NO